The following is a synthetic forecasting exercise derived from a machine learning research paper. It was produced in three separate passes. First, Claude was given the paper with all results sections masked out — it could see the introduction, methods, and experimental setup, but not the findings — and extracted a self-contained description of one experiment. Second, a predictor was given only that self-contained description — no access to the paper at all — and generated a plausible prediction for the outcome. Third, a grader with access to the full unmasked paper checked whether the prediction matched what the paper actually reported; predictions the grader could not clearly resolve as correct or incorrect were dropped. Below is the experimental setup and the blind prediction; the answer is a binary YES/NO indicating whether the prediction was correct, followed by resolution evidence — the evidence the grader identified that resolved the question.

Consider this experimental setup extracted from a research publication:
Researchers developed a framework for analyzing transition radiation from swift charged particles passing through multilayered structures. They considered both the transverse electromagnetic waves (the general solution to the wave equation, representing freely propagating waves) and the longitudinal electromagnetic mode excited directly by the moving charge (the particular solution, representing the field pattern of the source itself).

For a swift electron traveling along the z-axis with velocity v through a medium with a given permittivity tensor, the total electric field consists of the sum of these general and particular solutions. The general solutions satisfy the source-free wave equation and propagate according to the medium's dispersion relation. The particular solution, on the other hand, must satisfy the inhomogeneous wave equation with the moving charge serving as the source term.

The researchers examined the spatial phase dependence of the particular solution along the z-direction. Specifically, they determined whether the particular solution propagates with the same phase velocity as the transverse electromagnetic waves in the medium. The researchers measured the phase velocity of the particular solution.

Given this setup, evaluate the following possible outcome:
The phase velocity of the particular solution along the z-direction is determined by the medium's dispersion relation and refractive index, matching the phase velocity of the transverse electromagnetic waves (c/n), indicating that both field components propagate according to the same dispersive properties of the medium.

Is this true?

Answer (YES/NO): NO